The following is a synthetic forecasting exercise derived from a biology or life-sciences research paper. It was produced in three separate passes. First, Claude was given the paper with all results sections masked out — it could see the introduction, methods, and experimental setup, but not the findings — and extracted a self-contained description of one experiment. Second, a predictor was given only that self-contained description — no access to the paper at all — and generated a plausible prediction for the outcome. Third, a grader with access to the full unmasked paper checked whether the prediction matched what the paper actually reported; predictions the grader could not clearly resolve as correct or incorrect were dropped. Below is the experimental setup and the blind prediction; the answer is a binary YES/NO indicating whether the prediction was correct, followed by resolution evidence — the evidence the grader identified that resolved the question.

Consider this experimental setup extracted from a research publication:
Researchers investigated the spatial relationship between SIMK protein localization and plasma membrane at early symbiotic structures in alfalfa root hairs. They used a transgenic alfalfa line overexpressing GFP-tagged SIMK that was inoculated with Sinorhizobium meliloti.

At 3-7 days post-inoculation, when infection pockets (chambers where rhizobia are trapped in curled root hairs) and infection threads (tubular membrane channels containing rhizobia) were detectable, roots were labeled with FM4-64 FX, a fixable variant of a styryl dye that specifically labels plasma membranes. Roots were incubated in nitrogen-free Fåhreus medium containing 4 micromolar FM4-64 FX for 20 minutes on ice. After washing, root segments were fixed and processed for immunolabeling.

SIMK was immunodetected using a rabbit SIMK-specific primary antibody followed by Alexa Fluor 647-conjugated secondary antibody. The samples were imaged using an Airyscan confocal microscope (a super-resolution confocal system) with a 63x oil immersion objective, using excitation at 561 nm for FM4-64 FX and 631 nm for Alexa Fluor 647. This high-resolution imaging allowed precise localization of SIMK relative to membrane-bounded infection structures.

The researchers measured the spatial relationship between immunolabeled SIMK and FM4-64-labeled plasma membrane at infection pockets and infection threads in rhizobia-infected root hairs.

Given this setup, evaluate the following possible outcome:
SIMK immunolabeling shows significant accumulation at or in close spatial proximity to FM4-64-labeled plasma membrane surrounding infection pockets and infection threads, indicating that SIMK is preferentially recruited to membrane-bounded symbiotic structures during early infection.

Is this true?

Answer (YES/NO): YES